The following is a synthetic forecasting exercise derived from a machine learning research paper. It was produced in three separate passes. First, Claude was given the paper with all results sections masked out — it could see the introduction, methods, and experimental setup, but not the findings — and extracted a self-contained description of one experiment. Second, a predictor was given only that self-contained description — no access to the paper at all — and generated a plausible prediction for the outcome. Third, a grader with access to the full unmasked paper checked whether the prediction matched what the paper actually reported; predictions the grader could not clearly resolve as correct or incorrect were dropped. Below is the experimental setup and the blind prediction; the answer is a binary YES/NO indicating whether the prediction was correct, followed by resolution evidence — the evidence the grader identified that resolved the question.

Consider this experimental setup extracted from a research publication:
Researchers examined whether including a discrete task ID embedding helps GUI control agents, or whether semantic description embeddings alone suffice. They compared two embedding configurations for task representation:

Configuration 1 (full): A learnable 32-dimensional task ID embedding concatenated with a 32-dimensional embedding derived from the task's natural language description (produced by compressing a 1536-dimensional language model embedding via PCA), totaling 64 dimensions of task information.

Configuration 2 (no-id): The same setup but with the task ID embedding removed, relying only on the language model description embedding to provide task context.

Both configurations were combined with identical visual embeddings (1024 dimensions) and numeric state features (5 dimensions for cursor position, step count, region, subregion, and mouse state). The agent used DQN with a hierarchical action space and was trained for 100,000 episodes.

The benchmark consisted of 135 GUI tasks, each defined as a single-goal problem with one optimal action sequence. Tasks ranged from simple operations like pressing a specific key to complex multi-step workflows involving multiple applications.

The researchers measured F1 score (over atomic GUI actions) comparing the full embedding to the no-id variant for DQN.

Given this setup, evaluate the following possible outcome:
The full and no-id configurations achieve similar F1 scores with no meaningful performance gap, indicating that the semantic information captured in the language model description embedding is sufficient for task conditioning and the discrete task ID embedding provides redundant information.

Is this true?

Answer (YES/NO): NO